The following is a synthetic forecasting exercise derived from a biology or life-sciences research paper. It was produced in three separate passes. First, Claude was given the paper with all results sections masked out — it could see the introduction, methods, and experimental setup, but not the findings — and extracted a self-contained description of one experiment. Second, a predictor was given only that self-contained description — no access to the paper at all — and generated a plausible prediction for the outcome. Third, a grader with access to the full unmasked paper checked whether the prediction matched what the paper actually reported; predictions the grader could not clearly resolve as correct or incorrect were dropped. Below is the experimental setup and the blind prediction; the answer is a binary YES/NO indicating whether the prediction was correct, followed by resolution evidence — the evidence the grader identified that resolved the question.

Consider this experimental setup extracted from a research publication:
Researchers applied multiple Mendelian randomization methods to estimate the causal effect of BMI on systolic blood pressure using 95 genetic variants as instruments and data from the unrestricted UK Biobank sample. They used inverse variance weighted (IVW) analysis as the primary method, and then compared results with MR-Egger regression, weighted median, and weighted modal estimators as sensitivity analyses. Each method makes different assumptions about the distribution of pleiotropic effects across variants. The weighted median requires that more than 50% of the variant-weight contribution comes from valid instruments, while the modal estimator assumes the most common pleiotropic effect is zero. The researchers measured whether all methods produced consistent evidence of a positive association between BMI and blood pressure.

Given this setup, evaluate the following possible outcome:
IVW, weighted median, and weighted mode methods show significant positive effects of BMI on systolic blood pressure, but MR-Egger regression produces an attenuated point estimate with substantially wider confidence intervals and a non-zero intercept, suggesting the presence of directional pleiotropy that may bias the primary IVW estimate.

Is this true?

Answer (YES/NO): NO